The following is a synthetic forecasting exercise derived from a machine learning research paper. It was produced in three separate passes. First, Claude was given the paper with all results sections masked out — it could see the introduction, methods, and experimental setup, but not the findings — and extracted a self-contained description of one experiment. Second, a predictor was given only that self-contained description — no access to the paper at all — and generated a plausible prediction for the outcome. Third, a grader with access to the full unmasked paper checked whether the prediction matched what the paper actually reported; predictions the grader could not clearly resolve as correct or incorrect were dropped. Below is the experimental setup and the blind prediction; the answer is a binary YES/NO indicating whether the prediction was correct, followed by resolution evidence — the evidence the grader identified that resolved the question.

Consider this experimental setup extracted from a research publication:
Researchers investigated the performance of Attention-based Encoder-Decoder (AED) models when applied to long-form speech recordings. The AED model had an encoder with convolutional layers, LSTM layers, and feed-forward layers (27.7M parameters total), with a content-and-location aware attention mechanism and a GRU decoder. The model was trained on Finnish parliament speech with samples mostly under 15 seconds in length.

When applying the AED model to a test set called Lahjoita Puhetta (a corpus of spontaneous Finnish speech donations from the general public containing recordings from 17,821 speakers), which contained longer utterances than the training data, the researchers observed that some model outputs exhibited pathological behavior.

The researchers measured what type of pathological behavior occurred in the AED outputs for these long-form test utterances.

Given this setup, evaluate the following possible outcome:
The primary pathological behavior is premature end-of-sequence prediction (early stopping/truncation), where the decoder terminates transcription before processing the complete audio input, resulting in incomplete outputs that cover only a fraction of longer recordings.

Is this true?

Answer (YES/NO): NO